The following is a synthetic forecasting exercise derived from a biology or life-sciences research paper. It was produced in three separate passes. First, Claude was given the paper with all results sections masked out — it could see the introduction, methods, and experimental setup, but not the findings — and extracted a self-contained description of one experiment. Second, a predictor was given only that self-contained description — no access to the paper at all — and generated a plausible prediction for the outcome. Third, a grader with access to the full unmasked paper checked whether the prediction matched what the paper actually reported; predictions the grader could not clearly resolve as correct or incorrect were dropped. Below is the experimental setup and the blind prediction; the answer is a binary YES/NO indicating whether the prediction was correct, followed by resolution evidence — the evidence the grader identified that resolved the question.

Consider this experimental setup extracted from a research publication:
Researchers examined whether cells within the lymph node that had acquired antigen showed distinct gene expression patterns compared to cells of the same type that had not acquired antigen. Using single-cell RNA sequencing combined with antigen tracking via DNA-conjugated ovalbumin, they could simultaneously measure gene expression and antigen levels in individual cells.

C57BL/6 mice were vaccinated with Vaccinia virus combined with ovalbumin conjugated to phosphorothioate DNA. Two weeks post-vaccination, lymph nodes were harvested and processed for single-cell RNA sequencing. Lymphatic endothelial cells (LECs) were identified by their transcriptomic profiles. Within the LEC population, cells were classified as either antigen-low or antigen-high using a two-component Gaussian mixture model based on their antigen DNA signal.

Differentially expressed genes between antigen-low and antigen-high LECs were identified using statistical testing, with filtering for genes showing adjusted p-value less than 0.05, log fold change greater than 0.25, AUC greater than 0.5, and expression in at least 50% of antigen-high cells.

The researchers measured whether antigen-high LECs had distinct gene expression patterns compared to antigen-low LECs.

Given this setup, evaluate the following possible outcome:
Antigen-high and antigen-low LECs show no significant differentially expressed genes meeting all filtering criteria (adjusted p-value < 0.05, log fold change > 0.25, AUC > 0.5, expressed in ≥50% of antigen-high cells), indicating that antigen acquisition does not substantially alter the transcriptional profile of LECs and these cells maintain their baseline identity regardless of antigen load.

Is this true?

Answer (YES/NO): NO